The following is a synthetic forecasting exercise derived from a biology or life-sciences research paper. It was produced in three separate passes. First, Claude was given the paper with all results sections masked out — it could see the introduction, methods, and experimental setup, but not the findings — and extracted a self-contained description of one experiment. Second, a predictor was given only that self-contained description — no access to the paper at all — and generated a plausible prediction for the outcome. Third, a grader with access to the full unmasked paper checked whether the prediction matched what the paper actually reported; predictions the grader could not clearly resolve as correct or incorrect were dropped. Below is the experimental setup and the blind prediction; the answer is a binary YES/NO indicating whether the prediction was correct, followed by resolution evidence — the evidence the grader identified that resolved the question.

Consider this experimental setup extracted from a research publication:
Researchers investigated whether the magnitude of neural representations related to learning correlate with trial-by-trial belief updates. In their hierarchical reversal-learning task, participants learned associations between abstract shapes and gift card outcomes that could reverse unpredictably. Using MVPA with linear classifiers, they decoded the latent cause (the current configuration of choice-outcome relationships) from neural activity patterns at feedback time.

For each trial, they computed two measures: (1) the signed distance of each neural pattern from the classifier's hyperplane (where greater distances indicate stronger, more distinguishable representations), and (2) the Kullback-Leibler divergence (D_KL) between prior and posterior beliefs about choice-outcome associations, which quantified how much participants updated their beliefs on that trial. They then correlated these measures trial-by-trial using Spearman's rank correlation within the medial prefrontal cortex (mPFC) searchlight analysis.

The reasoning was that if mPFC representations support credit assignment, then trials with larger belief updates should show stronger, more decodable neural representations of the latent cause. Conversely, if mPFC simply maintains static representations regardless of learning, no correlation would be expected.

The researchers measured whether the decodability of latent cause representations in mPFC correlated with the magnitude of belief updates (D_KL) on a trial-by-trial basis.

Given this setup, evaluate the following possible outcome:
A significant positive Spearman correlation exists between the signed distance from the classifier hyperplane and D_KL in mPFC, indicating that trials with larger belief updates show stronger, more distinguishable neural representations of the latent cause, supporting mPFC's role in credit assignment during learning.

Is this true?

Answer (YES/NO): YES